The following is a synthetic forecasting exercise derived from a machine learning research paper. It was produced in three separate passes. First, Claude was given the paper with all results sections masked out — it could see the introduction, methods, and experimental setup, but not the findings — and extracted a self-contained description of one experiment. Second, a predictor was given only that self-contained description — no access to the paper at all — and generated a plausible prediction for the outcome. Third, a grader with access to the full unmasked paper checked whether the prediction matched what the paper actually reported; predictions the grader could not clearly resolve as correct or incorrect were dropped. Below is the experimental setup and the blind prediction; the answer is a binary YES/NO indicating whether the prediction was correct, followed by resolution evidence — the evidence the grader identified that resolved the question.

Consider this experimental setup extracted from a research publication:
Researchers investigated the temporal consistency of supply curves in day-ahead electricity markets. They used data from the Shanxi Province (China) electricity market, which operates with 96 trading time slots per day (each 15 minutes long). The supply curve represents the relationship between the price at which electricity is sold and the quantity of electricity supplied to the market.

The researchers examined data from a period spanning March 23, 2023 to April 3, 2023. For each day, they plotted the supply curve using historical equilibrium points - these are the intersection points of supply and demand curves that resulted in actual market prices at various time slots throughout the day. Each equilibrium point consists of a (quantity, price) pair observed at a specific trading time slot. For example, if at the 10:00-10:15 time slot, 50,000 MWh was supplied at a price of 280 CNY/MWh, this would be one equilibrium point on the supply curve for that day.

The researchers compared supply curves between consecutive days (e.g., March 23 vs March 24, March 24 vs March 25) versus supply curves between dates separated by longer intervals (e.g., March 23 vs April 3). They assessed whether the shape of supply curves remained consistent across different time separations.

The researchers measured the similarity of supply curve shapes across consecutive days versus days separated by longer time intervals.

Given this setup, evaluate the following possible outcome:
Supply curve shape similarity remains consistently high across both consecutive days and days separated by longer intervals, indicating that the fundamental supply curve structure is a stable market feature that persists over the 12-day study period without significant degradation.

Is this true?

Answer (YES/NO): NO